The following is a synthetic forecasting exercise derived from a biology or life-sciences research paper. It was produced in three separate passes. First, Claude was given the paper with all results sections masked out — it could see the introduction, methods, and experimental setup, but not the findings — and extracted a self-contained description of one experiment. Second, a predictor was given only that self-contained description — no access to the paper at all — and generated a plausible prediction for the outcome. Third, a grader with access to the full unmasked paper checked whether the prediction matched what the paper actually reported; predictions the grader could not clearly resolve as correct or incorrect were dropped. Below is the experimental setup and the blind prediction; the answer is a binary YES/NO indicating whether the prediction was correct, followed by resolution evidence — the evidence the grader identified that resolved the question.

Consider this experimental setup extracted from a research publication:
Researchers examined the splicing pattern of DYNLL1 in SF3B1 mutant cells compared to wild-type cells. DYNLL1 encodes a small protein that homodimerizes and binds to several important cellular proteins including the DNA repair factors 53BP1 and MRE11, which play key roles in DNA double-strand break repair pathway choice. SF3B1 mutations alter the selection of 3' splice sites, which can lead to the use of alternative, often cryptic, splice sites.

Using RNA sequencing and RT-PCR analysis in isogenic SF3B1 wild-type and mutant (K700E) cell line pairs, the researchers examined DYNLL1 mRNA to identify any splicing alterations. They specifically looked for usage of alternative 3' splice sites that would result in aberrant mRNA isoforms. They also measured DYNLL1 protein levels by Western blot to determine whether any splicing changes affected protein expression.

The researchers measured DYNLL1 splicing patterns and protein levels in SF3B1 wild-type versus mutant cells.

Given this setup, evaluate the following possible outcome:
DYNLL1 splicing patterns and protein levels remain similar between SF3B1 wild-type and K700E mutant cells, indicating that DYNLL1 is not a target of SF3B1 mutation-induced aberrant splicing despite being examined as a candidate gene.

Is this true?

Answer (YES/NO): NO